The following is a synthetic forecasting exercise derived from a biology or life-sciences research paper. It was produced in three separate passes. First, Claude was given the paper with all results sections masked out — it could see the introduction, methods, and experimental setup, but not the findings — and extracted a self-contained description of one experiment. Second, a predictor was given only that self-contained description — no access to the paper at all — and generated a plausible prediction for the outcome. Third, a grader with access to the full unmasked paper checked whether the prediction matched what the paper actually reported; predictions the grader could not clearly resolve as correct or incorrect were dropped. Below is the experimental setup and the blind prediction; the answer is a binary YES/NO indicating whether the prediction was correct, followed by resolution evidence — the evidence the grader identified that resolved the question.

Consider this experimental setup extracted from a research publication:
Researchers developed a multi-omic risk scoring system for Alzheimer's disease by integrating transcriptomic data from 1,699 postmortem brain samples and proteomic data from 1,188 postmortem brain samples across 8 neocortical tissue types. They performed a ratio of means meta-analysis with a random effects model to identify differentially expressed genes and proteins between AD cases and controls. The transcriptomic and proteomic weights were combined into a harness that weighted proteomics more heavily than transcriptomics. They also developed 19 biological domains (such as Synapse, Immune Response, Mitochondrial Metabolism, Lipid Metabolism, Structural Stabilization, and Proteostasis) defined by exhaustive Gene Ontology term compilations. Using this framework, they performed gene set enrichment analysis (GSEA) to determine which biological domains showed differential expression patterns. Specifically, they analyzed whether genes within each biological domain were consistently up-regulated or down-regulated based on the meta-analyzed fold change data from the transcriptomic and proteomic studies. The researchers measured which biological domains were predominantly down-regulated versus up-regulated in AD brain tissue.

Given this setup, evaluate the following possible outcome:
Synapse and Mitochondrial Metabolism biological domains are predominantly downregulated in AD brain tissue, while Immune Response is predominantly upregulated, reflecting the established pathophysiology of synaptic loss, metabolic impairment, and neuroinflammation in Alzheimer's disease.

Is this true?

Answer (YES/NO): YES